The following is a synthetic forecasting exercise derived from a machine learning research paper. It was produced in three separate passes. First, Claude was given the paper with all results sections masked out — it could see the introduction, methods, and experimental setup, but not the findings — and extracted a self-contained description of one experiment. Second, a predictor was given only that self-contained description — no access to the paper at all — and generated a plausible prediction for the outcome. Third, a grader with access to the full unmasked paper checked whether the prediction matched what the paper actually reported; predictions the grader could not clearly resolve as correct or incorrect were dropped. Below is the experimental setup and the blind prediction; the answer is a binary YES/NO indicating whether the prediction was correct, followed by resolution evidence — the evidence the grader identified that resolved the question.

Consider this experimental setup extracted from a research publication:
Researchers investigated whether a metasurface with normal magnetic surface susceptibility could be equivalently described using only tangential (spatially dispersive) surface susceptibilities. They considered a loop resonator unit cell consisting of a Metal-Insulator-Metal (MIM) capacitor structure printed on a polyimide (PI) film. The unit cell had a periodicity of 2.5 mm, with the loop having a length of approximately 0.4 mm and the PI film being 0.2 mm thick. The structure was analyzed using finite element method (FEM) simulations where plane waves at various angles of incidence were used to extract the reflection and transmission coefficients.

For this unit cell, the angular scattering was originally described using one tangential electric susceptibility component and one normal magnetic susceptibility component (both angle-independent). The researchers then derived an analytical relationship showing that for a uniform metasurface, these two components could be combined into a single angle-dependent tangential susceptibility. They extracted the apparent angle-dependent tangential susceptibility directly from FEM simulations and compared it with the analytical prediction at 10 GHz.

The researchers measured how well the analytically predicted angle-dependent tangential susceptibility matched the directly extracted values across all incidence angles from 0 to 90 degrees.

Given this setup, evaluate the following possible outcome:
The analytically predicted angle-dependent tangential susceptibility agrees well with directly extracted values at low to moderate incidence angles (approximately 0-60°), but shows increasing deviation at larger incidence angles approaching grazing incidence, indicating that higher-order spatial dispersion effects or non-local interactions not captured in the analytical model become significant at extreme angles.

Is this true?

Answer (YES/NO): NO